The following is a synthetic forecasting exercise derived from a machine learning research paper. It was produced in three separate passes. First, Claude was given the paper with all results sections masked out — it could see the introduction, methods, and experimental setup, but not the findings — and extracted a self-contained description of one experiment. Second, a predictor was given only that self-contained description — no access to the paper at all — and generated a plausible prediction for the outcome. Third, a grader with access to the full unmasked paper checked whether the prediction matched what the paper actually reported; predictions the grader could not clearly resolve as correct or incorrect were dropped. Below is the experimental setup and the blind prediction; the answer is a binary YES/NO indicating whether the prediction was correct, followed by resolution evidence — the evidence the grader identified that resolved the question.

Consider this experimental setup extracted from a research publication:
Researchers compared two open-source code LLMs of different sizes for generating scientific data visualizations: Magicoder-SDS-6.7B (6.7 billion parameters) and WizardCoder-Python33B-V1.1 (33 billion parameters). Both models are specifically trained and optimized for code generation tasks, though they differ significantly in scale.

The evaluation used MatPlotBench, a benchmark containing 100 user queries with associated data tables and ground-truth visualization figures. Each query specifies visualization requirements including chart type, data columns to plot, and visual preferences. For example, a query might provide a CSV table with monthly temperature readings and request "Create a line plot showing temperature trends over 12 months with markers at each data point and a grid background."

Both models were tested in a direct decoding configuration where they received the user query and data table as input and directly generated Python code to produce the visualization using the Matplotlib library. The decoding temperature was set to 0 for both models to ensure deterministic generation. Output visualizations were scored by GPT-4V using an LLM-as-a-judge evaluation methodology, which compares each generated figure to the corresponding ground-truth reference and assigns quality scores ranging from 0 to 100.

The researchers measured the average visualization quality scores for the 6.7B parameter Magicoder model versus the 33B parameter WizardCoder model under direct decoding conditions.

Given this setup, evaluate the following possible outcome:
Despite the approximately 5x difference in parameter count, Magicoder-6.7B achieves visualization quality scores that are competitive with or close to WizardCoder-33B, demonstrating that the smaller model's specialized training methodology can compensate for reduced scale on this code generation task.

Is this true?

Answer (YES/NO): YES